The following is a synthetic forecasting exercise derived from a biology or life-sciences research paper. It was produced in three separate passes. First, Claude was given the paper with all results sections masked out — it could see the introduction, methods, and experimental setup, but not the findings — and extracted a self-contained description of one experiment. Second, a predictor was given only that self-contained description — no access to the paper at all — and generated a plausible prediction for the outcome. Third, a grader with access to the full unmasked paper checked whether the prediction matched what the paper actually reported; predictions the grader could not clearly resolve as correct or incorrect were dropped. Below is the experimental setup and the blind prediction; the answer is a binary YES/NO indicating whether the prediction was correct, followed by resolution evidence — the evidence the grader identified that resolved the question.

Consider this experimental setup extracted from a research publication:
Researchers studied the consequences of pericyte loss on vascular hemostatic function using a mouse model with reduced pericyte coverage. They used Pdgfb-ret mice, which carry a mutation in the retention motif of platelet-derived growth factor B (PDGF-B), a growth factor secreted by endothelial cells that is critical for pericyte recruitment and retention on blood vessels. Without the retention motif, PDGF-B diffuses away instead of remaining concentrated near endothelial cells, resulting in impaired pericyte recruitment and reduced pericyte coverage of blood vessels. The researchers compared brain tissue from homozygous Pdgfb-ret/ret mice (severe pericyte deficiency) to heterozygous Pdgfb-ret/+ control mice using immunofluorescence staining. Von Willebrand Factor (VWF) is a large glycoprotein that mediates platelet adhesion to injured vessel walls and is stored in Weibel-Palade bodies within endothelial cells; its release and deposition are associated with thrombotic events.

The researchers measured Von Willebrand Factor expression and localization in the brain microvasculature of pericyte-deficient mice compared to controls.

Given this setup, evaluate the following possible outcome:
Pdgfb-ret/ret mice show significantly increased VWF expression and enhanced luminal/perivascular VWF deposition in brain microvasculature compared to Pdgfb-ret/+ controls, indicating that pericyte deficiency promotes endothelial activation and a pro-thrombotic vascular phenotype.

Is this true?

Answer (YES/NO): YES